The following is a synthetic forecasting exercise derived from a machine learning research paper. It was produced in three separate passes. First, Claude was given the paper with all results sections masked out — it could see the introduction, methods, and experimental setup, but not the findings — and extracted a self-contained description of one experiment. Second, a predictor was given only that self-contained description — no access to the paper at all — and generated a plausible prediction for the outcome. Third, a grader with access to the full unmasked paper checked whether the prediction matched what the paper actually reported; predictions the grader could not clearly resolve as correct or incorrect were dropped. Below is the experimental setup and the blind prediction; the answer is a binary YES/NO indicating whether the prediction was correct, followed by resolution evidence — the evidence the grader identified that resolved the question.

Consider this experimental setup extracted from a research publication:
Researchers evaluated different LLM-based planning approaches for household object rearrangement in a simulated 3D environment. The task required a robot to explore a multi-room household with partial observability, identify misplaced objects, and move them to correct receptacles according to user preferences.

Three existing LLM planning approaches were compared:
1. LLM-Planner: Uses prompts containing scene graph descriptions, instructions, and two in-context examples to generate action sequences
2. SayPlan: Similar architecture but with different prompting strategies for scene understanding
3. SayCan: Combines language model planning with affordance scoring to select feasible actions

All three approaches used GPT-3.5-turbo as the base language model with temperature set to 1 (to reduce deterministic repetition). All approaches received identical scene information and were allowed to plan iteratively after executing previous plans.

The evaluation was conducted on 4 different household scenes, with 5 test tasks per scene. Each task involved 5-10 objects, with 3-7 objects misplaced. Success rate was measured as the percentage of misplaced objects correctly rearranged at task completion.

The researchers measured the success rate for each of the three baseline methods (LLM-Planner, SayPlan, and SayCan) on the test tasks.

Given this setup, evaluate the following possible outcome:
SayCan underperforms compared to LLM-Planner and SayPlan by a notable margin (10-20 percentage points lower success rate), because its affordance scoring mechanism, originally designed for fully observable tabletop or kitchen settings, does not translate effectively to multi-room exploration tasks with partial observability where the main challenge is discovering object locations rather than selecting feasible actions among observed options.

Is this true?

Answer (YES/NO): NO